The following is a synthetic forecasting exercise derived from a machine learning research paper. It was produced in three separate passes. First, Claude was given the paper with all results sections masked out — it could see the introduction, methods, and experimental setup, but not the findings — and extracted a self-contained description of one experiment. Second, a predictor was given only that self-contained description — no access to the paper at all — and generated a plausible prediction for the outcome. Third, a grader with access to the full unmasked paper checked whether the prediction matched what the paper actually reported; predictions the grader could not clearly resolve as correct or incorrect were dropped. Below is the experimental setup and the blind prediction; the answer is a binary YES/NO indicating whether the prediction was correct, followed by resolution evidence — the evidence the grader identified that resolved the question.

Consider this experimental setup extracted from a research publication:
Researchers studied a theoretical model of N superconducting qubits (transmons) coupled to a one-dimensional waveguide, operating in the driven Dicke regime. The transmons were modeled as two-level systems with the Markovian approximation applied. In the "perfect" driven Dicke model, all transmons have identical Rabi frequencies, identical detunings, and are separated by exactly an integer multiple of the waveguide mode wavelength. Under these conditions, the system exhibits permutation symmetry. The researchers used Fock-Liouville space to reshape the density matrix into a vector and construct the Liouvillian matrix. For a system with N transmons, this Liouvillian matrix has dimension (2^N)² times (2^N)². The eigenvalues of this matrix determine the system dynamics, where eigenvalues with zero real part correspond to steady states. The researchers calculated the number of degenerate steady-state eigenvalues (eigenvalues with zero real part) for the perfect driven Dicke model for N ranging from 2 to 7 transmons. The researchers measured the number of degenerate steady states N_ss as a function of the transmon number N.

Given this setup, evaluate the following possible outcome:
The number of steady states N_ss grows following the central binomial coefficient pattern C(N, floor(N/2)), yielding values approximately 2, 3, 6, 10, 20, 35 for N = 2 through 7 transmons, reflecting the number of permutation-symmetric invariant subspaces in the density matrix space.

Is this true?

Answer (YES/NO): NO